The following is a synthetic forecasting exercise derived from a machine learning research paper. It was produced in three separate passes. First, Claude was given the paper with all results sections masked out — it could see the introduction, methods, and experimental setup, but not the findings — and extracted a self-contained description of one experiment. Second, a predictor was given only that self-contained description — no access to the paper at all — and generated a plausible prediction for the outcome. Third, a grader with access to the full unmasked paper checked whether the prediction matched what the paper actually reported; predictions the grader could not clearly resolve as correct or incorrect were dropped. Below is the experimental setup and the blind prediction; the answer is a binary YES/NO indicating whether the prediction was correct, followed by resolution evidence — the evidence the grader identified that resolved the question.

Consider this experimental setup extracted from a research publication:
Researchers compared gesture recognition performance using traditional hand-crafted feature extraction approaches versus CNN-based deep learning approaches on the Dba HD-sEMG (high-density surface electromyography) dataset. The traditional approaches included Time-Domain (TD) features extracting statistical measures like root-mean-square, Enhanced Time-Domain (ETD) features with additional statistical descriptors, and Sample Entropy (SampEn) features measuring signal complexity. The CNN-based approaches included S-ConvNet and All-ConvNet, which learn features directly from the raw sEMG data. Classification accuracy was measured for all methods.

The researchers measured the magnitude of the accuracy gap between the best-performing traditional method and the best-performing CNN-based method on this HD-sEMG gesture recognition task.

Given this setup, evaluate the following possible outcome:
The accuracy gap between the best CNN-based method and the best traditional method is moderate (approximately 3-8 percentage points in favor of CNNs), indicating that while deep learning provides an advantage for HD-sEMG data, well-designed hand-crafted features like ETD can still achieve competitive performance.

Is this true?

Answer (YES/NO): NO